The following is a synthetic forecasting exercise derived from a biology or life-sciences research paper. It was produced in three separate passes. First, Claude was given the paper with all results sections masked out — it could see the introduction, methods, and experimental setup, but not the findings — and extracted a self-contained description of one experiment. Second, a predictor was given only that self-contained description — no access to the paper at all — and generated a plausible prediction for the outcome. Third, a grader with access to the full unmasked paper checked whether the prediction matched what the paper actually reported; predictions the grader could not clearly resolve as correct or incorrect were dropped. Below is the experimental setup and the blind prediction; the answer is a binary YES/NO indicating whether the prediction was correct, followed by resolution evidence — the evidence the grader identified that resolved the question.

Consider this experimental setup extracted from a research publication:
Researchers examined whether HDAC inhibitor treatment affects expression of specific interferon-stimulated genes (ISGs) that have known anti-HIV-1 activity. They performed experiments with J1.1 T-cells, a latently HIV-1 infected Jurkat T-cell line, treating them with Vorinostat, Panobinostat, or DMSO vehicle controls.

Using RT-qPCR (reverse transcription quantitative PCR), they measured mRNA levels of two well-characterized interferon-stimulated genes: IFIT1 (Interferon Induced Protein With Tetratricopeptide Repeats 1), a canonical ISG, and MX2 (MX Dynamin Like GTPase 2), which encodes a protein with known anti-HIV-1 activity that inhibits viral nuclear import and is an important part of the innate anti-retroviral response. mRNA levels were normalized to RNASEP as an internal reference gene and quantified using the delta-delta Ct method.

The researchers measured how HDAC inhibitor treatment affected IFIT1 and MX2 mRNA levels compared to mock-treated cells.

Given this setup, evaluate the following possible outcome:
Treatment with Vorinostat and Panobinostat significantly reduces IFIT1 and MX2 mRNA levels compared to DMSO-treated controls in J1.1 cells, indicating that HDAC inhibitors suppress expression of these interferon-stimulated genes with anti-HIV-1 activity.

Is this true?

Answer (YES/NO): NO